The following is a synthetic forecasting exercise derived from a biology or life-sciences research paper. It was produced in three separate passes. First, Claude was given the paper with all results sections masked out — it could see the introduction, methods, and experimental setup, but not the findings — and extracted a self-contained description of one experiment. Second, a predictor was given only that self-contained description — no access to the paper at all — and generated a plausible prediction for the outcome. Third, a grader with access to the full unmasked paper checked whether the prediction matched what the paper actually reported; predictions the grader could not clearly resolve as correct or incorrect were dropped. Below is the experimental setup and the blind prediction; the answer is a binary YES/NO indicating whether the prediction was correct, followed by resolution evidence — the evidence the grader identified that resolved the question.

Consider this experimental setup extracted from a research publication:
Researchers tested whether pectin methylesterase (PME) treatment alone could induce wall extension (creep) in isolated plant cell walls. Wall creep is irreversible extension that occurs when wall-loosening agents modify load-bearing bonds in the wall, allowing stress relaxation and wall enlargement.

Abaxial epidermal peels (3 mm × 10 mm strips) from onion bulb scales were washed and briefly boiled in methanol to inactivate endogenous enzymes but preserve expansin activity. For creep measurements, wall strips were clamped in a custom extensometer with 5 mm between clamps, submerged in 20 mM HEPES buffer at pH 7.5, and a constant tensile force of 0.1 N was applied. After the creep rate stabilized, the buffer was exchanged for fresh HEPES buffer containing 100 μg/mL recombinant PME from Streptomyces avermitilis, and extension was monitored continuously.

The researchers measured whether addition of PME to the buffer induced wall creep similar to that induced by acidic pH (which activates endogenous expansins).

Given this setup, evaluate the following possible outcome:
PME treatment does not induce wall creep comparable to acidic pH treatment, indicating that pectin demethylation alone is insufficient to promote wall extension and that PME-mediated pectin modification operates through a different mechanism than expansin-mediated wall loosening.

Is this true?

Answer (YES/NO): YES